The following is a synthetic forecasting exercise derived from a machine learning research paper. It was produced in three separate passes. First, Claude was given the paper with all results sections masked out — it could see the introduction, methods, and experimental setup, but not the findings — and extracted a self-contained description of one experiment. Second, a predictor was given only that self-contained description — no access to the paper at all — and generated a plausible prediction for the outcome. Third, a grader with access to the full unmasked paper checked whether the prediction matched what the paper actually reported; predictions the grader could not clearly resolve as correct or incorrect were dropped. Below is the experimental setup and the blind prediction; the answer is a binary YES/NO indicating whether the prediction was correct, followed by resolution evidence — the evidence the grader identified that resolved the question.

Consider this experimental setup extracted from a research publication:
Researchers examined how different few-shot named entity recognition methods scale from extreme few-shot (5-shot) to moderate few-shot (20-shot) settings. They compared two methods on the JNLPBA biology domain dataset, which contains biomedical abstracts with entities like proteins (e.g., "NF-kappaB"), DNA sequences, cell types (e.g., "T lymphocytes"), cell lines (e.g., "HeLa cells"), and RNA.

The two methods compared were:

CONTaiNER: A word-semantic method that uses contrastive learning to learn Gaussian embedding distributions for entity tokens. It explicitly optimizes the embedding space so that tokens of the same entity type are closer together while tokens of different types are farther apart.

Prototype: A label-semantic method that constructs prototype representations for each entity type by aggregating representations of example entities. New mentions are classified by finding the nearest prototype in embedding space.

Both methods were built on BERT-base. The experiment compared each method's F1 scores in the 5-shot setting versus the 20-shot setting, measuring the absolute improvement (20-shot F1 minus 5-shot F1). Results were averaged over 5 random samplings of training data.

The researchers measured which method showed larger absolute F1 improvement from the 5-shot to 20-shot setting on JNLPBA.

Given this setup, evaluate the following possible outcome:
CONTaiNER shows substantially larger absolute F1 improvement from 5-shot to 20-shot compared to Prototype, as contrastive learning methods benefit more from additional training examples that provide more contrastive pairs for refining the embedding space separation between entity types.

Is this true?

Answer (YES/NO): NO